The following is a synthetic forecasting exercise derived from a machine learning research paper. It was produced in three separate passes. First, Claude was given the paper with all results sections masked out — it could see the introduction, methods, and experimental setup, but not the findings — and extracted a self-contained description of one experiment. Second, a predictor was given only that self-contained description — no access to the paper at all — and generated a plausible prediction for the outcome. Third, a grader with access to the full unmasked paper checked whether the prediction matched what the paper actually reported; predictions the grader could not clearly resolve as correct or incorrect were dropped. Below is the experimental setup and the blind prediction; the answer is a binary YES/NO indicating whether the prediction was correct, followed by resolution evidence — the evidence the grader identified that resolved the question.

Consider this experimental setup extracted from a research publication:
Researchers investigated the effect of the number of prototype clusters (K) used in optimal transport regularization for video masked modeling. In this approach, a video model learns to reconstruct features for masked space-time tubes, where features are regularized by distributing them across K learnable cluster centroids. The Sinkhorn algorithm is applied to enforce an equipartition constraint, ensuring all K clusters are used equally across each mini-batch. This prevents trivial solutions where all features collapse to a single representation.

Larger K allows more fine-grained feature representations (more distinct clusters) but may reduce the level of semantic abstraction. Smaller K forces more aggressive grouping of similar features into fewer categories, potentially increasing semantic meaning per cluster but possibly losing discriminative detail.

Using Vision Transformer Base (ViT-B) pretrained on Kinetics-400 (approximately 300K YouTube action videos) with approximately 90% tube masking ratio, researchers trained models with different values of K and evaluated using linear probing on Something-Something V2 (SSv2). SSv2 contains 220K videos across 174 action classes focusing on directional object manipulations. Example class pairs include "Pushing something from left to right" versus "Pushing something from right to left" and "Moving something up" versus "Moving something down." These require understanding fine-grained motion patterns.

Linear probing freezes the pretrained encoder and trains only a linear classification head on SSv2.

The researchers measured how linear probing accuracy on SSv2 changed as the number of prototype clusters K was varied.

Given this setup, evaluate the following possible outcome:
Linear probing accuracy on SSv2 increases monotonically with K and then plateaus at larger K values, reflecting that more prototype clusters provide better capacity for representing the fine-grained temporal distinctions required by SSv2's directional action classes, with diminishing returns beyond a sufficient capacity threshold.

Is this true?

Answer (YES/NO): NO